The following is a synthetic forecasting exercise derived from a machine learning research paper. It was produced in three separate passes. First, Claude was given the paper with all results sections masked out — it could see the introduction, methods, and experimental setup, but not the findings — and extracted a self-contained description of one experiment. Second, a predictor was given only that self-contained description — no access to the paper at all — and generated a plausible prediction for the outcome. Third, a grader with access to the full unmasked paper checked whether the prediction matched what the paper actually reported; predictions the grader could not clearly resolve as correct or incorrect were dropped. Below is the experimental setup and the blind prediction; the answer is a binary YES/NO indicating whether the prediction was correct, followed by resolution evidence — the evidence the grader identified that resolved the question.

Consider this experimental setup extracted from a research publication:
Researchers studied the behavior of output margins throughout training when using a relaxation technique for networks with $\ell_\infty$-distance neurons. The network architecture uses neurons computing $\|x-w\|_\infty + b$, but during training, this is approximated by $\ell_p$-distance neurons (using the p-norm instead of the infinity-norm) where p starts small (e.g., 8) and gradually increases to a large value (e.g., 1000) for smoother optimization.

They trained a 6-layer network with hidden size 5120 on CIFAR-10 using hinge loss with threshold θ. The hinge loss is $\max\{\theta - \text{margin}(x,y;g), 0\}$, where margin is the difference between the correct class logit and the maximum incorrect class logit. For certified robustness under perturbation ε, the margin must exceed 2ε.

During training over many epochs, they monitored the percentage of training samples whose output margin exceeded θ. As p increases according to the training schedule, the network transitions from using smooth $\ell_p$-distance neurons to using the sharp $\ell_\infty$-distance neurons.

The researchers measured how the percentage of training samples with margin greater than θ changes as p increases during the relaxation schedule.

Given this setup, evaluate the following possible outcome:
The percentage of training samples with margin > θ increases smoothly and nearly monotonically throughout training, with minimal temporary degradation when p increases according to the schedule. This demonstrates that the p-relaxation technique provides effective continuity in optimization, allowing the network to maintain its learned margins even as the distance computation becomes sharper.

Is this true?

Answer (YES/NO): NO